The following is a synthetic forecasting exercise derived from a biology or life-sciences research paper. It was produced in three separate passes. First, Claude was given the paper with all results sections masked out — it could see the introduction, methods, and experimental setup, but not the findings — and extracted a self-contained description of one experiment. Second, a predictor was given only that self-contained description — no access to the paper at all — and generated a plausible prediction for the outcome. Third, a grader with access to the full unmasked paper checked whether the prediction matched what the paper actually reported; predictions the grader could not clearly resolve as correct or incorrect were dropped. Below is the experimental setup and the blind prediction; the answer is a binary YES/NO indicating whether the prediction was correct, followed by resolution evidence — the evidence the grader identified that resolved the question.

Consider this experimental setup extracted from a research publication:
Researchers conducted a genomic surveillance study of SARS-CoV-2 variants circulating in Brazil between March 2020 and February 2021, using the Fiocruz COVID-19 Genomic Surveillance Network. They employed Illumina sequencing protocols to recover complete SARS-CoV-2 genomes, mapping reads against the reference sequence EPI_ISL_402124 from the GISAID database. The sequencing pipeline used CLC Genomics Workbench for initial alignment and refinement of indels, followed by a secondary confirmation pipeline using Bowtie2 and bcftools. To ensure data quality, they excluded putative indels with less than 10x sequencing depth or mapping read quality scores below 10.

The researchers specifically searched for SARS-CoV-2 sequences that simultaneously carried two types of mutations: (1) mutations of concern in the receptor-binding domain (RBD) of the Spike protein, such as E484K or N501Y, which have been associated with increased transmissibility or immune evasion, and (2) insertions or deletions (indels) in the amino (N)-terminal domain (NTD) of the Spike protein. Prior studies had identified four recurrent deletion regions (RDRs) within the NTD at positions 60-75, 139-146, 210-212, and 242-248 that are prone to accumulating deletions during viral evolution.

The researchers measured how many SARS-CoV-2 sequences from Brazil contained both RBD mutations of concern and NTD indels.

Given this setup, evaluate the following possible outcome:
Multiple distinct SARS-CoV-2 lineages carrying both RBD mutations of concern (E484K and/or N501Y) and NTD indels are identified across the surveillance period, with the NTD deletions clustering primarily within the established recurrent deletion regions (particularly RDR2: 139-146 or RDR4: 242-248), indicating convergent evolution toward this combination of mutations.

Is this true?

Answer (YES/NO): YES